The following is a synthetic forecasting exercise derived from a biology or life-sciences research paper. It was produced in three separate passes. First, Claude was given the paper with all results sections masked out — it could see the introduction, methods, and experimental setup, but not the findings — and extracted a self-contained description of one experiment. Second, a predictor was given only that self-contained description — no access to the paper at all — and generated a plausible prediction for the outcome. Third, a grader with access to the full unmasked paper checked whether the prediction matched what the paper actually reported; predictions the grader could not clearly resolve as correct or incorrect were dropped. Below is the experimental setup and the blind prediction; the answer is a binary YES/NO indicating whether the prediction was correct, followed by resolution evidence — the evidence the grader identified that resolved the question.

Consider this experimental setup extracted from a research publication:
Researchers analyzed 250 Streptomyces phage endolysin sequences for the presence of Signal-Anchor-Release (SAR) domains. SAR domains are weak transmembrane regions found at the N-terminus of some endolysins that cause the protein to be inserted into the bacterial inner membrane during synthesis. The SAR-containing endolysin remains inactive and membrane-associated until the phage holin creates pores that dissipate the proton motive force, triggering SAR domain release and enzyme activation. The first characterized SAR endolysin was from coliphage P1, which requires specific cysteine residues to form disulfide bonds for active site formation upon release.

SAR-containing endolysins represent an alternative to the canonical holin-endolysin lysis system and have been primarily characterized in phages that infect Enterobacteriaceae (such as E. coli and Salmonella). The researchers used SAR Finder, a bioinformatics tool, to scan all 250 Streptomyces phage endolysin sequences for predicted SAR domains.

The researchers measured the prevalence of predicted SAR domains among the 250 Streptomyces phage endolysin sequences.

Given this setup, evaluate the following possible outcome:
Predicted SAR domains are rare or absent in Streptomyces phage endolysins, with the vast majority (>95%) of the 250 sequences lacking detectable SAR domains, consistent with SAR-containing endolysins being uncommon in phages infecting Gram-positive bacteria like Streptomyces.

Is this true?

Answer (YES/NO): NO